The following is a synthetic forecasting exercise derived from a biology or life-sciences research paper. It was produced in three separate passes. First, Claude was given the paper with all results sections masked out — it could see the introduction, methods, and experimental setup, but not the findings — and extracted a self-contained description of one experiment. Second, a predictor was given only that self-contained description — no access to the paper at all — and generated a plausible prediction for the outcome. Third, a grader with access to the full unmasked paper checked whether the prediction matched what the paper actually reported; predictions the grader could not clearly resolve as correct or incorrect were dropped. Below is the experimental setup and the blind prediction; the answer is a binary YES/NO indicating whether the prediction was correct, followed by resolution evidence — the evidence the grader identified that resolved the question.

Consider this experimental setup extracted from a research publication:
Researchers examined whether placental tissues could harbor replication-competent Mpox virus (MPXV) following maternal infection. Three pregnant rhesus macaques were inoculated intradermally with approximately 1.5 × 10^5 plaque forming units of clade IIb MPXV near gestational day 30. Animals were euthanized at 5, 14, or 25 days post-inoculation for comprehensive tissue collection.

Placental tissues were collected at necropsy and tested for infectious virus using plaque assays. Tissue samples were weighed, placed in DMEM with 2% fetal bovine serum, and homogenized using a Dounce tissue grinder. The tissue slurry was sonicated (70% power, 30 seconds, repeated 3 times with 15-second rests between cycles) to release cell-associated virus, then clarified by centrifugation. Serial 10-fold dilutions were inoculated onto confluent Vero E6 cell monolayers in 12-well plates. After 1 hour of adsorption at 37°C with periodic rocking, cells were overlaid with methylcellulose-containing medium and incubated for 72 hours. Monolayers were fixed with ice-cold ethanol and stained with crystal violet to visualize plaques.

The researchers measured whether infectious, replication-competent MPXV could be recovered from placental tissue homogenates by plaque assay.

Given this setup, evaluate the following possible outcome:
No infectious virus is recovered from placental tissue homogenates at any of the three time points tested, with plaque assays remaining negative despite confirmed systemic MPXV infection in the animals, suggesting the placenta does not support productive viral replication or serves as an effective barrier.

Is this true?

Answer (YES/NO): NO